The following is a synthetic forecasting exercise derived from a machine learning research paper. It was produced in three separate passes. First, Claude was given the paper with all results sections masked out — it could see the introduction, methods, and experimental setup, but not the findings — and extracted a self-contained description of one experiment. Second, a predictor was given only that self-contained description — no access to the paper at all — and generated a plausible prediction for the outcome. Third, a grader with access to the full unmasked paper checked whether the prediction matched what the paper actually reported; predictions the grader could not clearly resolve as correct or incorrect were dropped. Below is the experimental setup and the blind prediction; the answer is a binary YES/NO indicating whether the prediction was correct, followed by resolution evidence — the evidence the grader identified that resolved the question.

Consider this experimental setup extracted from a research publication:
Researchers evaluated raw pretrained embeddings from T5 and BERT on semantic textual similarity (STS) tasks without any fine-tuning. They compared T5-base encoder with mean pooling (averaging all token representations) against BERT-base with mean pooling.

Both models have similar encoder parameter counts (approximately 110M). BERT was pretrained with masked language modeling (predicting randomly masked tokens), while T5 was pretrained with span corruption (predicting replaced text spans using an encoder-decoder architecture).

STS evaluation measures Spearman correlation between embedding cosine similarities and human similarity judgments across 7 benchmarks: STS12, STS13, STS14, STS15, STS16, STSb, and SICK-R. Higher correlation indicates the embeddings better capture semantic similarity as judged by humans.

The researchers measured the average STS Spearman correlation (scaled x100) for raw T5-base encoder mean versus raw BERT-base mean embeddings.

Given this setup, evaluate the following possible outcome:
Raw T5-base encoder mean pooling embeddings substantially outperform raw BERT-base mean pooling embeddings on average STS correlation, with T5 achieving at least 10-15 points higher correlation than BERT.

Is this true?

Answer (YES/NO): NO